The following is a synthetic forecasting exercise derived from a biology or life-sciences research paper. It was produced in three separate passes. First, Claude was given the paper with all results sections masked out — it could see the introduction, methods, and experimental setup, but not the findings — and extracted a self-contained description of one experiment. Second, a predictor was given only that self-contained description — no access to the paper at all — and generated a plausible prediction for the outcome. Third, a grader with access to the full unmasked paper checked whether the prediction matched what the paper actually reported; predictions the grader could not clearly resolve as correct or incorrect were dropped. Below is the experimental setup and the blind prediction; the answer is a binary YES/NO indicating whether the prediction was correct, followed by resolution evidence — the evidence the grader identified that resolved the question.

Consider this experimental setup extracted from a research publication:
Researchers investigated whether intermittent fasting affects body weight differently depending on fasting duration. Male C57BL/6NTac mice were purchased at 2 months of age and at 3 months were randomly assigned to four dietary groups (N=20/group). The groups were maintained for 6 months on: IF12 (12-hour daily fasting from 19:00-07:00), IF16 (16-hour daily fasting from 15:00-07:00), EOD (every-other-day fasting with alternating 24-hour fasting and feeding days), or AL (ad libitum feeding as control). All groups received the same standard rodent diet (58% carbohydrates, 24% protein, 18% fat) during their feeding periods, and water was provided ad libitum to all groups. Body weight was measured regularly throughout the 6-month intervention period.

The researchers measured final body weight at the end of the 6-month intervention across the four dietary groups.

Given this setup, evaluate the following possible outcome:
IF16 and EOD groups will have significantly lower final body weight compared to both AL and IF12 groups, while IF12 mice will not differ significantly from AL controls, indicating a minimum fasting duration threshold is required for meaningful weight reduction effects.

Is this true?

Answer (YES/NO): NO